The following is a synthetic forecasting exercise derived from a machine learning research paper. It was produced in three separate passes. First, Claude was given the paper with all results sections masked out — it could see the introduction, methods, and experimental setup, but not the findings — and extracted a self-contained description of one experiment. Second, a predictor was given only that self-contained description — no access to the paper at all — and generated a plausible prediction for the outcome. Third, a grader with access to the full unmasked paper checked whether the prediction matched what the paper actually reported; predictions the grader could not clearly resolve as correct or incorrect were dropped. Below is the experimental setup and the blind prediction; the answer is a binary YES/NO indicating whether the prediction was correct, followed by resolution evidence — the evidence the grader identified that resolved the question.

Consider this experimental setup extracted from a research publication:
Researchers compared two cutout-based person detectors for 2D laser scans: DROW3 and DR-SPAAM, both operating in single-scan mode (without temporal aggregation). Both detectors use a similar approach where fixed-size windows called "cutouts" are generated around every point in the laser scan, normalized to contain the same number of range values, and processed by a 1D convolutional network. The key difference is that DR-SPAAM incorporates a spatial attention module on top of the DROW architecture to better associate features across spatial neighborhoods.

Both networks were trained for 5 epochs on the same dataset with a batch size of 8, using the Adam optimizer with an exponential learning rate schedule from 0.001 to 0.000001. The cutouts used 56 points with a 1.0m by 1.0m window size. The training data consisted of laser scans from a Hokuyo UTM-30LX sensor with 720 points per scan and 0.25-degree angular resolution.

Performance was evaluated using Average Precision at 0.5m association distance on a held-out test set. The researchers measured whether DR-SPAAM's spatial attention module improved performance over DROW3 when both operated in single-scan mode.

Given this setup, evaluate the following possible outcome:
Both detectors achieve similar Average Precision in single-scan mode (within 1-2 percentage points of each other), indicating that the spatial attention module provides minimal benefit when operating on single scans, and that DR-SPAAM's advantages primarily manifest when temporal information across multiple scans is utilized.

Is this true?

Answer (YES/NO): YES